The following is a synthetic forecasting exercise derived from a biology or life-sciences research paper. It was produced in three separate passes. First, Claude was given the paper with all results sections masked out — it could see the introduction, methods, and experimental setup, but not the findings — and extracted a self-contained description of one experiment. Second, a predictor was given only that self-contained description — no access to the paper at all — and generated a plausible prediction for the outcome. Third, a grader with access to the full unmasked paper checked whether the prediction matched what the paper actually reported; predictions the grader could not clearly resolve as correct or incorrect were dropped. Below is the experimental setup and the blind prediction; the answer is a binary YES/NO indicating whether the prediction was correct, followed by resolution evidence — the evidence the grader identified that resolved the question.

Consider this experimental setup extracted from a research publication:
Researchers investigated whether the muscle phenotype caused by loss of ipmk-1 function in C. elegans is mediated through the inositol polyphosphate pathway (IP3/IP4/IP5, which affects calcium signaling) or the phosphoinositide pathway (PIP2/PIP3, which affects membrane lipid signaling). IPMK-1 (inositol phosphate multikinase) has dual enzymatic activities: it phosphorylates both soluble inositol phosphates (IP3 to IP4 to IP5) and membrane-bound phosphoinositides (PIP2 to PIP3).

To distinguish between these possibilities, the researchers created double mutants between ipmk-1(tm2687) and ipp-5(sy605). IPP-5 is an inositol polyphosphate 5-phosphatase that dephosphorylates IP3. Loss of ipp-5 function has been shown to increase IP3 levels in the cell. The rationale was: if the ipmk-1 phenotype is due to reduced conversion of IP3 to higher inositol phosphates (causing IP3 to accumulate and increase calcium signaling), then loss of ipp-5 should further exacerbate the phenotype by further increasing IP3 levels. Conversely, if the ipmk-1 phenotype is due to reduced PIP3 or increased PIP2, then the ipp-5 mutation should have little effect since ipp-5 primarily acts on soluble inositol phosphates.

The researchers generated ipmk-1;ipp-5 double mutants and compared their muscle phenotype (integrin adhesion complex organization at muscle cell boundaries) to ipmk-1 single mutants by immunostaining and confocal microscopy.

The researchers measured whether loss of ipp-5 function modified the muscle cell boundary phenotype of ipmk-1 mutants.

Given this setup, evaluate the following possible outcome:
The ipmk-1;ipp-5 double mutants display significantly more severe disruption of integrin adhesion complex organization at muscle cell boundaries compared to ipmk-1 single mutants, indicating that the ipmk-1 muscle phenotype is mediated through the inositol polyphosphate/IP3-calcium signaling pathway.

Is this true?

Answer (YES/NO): NO